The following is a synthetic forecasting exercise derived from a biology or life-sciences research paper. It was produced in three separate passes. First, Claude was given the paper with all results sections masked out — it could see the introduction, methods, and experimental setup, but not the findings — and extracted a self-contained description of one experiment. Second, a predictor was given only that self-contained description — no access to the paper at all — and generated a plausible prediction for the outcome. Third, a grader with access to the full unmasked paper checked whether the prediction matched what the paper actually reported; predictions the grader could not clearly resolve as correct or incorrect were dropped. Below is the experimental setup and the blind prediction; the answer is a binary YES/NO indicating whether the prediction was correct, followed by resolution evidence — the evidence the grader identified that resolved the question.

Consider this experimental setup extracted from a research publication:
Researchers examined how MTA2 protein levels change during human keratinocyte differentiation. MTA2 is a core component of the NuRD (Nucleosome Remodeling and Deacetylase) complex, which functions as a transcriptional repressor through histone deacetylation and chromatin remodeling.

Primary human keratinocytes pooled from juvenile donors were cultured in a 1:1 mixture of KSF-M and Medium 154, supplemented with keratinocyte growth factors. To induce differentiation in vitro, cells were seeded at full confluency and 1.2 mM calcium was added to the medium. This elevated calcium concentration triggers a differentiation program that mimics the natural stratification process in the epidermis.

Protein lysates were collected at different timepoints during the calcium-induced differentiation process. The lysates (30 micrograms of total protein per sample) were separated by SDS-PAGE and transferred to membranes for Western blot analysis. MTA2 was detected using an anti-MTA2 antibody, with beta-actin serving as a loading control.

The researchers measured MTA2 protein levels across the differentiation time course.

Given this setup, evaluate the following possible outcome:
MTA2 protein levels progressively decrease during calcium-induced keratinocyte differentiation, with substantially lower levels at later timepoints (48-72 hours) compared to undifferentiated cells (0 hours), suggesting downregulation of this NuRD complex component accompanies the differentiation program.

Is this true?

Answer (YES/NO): YES